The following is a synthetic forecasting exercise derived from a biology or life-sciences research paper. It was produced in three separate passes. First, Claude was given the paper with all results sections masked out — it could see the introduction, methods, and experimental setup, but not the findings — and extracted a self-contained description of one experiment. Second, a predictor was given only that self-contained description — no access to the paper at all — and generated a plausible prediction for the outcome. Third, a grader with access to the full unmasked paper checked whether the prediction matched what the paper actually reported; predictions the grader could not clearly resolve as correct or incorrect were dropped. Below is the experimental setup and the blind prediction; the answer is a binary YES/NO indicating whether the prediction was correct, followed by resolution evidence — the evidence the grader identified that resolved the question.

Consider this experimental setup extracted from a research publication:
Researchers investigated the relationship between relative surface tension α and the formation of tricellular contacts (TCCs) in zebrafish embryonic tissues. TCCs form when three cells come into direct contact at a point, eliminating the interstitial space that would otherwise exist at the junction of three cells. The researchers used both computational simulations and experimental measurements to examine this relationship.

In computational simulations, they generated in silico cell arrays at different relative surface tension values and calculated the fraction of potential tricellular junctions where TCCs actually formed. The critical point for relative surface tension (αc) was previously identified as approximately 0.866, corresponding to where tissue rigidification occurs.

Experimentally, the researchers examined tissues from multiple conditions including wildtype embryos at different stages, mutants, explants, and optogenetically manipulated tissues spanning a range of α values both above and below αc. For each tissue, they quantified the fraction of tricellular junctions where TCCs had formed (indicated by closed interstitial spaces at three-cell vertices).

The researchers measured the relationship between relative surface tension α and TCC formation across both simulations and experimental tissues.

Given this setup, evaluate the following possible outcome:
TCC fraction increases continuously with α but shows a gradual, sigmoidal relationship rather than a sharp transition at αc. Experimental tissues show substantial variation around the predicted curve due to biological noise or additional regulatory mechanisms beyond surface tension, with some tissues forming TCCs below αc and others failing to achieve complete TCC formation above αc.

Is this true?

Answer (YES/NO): NO